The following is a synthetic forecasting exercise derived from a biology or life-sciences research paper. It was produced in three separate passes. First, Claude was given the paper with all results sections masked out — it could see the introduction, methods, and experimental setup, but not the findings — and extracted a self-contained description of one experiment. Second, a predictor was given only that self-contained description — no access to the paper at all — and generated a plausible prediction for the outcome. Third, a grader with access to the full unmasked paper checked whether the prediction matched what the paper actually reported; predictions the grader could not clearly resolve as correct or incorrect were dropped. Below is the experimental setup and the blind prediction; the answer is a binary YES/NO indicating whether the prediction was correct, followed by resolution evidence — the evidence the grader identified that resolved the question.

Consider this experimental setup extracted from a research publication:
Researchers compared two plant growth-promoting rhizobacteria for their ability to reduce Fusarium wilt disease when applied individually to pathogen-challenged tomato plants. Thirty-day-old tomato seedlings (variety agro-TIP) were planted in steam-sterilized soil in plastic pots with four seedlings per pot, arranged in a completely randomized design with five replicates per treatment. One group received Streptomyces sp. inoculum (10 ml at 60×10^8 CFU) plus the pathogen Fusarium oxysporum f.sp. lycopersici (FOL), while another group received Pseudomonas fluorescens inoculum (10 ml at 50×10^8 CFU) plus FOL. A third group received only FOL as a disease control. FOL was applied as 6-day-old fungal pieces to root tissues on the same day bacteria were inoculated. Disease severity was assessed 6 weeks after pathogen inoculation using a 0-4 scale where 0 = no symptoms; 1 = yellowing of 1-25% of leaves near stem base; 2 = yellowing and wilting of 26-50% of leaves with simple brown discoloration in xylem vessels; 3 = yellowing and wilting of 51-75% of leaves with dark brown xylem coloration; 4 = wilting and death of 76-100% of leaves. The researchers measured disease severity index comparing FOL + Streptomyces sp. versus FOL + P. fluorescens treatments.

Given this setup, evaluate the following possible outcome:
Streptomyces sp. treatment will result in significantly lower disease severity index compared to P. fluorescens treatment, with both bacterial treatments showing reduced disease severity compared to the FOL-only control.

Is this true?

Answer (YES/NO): NO